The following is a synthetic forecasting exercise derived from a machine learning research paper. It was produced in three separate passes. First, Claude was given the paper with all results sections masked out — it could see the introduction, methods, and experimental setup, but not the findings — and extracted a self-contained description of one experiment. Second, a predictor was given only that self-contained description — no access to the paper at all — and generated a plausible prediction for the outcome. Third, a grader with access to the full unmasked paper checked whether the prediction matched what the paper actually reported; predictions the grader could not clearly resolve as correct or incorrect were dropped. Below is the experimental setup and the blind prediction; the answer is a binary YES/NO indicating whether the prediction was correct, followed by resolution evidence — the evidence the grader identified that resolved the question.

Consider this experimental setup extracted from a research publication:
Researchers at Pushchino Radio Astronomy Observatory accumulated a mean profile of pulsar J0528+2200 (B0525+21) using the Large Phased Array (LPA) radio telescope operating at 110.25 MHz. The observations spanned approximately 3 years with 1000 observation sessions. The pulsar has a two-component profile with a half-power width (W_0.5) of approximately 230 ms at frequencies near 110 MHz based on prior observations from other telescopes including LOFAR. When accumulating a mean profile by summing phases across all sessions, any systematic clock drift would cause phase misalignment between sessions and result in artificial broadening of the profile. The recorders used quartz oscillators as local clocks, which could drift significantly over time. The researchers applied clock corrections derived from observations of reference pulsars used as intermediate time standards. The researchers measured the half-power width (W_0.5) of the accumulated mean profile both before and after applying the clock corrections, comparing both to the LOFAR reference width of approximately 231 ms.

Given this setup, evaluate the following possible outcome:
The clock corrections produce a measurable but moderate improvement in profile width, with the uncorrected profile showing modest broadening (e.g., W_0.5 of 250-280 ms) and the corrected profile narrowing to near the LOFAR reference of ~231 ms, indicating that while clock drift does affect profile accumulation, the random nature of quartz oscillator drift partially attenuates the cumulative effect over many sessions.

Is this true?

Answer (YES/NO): NO